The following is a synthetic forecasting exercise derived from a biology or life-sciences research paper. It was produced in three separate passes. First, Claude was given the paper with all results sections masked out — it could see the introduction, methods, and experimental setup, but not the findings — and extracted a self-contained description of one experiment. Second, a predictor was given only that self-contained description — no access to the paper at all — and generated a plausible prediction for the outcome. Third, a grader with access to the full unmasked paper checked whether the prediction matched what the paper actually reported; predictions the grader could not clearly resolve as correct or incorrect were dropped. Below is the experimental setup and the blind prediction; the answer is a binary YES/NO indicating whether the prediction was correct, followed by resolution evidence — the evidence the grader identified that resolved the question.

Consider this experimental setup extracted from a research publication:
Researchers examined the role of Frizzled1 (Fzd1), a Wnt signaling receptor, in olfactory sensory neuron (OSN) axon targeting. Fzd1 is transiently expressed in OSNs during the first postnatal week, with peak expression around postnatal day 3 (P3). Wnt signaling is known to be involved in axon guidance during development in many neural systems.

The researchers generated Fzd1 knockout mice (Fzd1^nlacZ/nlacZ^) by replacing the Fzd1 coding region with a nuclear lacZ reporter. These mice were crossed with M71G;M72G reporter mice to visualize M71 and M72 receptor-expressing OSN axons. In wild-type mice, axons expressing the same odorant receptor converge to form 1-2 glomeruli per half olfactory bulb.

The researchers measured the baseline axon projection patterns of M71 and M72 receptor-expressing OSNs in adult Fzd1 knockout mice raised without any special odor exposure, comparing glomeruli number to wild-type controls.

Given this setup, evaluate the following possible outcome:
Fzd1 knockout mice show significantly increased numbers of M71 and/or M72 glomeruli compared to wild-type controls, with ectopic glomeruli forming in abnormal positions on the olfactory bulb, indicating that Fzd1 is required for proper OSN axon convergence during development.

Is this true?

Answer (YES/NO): NO